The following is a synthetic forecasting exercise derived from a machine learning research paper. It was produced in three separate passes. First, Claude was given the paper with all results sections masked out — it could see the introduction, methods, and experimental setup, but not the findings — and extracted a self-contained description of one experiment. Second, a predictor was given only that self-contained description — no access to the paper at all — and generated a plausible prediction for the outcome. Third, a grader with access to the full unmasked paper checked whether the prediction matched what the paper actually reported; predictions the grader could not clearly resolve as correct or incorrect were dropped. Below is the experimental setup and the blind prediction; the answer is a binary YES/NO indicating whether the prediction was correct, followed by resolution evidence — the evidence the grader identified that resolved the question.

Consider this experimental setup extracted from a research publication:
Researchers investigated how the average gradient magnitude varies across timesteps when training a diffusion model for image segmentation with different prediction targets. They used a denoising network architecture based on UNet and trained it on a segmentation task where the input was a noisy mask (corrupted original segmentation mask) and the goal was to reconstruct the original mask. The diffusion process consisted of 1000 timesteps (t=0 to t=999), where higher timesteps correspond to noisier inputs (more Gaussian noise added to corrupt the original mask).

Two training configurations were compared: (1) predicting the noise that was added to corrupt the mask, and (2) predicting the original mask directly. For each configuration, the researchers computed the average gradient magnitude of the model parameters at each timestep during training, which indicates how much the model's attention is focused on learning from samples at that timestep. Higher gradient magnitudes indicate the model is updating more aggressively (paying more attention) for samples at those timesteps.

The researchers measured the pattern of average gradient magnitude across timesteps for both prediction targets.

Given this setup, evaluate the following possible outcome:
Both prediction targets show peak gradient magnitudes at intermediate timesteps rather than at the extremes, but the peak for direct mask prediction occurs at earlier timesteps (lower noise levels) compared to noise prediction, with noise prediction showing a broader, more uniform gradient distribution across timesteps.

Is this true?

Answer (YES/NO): NO